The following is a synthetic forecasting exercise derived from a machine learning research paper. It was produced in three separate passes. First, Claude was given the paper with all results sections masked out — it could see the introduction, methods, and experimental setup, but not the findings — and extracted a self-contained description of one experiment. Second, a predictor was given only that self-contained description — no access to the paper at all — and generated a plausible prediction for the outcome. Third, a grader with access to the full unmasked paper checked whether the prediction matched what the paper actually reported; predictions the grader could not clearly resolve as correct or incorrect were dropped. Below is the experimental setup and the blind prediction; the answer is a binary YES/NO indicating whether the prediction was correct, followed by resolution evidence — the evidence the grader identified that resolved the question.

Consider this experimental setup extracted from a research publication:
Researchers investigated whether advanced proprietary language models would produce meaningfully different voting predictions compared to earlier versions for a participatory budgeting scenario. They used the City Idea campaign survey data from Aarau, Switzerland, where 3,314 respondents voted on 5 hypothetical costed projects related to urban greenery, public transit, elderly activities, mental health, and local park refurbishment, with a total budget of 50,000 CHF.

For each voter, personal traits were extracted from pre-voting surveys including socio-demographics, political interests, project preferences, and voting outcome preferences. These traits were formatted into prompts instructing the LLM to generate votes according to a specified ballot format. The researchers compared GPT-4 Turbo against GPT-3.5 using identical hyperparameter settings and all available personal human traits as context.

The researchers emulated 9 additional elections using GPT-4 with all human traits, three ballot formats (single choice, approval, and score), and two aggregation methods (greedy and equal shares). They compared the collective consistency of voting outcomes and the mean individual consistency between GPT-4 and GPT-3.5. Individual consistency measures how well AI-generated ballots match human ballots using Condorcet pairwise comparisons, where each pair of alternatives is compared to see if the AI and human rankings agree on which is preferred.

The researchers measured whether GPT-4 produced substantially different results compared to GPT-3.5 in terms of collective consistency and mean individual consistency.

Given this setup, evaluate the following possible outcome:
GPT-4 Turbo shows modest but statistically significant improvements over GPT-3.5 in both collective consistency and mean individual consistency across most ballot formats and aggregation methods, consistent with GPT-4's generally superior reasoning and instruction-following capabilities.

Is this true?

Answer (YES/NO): NO